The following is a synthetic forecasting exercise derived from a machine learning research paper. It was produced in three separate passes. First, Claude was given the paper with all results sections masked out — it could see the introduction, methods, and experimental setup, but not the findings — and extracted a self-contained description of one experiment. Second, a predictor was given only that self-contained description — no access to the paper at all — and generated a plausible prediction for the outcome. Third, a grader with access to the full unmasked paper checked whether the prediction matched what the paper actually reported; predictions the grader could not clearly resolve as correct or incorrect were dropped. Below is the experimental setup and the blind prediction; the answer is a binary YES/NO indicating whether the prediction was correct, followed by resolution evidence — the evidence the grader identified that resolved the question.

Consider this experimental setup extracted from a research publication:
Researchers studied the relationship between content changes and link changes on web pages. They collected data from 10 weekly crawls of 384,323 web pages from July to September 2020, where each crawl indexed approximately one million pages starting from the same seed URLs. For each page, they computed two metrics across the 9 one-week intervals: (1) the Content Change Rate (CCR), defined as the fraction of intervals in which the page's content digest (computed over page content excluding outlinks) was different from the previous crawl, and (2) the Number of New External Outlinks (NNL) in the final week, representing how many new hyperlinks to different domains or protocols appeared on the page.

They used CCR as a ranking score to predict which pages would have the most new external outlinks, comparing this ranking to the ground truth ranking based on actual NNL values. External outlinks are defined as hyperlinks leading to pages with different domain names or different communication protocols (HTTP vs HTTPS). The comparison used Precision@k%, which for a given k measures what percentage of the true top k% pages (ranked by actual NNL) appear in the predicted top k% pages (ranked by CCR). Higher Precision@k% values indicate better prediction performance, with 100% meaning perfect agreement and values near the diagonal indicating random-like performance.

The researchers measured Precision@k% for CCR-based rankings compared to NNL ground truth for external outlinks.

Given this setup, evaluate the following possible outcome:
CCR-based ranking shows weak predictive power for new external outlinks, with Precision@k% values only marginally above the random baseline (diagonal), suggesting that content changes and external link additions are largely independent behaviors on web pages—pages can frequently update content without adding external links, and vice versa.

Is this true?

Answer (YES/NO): YES